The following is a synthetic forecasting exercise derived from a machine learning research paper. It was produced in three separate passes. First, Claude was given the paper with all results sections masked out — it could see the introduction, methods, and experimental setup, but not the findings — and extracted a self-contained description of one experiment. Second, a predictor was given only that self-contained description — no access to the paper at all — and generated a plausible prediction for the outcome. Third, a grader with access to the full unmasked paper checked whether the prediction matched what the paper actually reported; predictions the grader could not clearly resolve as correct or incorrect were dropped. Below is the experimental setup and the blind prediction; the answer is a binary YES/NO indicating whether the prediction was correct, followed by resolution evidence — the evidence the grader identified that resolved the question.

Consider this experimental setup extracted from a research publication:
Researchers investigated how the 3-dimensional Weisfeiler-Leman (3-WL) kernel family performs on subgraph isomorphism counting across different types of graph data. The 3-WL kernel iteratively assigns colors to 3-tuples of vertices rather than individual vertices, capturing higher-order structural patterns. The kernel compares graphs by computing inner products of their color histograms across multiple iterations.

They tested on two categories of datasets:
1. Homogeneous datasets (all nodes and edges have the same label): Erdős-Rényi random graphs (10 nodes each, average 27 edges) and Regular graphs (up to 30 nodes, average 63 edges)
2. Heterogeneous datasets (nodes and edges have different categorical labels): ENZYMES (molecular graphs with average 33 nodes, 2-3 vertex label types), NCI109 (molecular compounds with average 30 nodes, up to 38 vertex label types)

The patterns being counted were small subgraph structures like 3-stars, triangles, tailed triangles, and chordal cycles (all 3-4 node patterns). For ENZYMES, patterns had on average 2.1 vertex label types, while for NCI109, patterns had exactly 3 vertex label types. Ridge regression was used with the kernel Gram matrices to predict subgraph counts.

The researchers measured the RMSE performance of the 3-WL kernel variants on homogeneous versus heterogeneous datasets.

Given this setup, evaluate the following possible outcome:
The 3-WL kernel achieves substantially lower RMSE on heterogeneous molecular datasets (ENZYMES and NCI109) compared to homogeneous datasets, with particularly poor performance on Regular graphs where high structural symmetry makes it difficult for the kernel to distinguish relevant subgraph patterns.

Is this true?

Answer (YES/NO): NO